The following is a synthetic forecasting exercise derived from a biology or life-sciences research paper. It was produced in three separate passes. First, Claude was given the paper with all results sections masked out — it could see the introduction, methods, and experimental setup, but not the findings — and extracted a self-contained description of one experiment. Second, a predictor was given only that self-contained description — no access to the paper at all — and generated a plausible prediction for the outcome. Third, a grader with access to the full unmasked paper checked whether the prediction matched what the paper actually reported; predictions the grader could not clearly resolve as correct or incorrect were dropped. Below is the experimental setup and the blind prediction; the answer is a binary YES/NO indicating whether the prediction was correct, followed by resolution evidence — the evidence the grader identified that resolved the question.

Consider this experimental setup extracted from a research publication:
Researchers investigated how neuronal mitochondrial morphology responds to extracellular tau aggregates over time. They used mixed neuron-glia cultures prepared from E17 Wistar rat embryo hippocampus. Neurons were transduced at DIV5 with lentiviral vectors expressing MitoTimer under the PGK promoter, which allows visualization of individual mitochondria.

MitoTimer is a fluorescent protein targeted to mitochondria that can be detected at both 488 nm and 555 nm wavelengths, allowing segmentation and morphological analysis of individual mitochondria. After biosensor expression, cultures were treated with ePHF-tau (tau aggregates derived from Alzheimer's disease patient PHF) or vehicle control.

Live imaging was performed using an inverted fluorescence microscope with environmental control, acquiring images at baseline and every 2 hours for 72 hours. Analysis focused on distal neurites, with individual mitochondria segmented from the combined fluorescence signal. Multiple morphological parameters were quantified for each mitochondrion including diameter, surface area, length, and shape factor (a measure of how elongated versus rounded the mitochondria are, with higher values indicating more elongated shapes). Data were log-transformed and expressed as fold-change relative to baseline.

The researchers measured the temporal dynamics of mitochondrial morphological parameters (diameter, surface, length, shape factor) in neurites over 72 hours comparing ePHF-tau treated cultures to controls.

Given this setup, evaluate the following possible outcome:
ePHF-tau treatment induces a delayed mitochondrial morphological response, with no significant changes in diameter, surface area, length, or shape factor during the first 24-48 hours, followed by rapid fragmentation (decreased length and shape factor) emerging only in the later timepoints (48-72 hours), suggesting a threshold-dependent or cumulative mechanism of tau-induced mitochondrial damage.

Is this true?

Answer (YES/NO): NO